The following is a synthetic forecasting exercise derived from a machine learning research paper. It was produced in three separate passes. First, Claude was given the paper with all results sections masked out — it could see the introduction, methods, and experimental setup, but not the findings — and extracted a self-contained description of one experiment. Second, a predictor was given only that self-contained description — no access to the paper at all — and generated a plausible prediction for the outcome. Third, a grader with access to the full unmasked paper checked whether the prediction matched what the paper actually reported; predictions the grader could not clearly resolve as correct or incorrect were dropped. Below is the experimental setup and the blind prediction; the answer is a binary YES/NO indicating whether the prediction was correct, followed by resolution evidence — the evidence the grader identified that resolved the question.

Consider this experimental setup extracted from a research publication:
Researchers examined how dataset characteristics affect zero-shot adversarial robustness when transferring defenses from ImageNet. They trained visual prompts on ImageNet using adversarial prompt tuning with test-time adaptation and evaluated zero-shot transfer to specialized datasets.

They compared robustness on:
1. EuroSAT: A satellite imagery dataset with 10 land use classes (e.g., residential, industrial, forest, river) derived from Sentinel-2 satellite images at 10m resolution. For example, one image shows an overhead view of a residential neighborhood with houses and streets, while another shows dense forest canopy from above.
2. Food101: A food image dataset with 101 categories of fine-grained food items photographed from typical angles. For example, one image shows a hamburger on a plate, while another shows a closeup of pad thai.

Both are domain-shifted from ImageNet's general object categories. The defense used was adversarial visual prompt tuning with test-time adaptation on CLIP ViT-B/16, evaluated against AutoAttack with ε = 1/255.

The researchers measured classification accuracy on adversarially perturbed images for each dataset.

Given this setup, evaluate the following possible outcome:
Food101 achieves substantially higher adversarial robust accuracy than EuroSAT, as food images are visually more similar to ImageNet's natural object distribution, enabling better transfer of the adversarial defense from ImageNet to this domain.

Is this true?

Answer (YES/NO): YES